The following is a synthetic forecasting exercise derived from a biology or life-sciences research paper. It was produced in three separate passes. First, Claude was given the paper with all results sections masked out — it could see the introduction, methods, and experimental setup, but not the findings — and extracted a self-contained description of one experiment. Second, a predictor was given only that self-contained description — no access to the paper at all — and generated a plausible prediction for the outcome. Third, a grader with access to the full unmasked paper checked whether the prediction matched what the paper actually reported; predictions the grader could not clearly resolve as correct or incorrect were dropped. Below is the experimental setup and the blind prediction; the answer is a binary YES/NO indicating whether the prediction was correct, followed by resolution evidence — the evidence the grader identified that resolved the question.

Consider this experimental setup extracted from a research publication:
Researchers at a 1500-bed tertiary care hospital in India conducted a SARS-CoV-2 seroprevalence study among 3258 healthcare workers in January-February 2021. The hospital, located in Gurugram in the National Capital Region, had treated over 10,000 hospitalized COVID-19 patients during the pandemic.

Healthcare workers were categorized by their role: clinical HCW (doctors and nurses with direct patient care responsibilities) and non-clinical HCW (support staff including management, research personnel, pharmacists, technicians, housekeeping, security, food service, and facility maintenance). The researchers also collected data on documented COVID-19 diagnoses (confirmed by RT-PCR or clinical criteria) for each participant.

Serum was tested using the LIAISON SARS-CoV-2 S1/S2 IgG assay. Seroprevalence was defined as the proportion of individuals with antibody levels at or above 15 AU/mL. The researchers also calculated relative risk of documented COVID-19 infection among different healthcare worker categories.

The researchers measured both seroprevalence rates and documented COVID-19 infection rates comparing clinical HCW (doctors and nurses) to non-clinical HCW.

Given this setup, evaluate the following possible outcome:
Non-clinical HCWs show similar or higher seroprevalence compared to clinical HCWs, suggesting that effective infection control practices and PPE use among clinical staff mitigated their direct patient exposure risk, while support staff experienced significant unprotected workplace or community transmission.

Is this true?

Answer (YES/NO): YES